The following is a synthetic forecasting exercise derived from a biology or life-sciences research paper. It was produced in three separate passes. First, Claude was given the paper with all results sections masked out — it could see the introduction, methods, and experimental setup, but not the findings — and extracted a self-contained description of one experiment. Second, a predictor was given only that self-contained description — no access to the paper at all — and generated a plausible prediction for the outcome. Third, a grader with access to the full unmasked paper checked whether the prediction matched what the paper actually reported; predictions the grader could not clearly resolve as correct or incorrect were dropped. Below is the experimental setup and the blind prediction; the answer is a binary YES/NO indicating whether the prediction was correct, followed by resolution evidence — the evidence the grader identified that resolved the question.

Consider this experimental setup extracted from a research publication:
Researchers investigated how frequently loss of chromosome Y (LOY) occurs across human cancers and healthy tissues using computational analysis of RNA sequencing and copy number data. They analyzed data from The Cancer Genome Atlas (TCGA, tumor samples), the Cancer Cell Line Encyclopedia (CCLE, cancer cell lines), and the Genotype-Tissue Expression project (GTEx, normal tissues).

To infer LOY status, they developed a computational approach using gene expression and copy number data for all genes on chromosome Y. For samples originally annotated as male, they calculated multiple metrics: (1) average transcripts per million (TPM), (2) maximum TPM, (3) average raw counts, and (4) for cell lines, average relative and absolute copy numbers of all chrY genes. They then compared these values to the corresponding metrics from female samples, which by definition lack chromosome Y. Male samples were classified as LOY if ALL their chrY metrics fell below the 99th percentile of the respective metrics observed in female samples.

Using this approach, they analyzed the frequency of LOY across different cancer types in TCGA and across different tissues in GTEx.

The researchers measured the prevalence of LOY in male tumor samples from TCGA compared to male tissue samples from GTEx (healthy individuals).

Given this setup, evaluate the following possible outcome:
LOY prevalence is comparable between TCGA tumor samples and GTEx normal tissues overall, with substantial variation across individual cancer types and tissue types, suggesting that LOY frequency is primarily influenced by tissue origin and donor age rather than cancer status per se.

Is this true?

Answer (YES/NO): NO